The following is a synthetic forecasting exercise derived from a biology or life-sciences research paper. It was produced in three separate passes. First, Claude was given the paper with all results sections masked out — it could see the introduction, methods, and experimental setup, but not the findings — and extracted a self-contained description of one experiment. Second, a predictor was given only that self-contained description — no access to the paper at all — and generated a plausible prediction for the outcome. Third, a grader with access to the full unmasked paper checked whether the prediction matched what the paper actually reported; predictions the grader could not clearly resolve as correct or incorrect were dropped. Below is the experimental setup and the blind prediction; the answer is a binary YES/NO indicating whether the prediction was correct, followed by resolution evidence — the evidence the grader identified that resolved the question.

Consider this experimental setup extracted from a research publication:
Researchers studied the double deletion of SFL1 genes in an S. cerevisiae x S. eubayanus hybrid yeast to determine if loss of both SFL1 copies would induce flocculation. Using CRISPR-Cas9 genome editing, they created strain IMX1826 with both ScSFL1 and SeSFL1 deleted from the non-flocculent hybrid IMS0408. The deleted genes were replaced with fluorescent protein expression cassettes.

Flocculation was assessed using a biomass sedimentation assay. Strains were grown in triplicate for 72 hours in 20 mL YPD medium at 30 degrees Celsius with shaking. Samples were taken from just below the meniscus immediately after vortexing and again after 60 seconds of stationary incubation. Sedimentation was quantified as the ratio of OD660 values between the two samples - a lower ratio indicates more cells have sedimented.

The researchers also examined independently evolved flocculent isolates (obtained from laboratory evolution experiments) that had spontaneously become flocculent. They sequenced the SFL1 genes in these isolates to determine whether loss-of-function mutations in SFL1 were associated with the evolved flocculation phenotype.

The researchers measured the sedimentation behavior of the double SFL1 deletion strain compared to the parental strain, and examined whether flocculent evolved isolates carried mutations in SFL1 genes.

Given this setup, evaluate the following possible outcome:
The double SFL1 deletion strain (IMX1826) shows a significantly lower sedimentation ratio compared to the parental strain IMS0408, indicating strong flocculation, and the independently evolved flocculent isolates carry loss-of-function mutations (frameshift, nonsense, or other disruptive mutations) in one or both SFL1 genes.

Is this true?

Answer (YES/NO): YES